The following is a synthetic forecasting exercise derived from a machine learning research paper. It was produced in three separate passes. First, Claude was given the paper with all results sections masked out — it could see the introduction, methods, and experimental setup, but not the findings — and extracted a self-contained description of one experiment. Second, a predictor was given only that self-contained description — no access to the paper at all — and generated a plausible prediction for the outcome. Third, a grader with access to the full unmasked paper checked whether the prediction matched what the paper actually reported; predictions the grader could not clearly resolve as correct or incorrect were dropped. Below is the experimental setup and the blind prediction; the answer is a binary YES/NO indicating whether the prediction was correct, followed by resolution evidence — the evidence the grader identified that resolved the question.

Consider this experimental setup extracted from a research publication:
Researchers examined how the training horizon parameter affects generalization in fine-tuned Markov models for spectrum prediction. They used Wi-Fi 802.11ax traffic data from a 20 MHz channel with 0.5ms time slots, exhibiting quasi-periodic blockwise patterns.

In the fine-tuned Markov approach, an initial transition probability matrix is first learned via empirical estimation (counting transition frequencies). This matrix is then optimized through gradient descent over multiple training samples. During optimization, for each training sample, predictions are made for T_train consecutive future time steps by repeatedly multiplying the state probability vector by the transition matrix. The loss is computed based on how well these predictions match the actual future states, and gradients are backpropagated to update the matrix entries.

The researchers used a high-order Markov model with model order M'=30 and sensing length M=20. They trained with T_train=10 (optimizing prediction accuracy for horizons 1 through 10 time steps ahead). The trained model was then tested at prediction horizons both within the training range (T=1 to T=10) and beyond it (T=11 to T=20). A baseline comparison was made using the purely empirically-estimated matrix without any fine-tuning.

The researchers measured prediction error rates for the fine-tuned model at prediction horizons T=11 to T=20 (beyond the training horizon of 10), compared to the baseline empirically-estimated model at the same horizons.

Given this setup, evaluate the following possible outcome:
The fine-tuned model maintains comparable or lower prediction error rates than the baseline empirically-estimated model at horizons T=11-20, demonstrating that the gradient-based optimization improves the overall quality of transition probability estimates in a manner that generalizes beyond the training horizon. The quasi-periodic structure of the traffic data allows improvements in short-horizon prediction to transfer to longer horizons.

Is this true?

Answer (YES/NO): YES